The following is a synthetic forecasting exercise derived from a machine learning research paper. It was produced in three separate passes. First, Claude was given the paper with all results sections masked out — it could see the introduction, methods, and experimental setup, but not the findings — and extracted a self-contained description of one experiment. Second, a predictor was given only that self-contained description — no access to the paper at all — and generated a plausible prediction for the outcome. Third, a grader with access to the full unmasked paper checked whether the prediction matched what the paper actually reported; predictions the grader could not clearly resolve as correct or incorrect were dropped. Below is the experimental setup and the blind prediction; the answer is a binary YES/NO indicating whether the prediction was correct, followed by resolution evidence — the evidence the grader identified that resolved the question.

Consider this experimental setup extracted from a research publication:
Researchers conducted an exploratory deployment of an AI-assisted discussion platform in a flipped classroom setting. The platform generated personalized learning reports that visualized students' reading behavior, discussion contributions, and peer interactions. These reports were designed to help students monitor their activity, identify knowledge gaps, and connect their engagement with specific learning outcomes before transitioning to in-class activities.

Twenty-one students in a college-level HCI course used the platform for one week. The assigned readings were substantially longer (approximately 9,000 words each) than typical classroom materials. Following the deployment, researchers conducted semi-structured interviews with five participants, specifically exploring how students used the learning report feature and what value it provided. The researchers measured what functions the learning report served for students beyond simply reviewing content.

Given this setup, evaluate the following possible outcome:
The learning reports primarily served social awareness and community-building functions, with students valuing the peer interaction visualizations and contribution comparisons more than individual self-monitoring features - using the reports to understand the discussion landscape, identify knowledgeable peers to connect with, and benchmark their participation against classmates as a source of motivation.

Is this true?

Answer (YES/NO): NO